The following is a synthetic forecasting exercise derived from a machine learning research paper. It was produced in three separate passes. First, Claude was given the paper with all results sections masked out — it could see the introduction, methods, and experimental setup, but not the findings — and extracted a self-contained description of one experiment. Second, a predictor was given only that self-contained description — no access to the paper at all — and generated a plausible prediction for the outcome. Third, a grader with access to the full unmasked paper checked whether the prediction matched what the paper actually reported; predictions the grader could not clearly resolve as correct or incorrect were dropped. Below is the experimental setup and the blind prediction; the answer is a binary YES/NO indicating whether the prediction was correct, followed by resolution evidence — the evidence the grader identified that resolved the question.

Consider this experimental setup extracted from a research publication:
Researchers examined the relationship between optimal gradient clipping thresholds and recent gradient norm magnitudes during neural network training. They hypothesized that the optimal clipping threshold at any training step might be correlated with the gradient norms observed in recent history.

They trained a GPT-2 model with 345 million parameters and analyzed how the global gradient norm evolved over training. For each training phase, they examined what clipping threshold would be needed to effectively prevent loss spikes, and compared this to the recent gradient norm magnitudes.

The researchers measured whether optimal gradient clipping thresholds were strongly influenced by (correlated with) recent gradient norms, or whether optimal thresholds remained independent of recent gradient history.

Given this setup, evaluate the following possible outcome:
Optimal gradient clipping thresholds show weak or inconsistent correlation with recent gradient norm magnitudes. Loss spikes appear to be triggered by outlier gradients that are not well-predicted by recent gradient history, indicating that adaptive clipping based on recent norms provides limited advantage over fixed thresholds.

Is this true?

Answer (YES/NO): NO